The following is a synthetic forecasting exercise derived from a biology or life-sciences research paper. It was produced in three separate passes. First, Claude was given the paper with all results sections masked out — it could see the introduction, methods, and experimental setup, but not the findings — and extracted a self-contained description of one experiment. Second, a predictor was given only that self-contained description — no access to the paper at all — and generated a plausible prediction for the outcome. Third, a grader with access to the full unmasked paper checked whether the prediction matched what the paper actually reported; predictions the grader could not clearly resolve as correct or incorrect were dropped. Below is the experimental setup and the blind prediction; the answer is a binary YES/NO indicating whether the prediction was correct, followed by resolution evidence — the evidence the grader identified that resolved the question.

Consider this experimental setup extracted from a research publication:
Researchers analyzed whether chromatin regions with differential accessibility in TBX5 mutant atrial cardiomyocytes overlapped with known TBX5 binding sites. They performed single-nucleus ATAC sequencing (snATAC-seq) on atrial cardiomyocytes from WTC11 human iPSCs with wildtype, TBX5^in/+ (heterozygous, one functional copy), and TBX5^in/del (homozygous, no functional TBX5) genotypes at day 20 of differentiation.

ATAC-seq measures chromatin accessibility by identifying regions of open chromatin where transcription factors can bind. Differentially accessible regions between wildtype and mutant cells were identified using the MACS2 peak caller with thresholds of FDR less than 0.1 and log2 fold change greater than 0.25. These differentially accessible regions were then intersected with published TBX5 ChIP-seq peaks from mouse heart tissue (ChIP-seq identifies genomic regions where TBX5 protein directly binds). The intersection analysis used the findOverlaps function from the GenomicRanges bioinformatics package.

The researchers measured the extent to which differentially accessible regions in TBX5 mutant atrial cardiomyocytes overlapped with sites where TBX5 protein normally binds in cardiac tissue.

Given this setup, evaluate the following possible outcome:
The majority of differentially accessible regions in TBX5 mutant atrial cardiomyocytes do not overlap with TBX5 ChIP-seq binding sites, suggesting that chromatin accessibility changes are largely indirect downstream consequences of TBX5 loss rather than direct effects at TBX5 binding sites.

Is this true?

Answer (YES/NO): NO